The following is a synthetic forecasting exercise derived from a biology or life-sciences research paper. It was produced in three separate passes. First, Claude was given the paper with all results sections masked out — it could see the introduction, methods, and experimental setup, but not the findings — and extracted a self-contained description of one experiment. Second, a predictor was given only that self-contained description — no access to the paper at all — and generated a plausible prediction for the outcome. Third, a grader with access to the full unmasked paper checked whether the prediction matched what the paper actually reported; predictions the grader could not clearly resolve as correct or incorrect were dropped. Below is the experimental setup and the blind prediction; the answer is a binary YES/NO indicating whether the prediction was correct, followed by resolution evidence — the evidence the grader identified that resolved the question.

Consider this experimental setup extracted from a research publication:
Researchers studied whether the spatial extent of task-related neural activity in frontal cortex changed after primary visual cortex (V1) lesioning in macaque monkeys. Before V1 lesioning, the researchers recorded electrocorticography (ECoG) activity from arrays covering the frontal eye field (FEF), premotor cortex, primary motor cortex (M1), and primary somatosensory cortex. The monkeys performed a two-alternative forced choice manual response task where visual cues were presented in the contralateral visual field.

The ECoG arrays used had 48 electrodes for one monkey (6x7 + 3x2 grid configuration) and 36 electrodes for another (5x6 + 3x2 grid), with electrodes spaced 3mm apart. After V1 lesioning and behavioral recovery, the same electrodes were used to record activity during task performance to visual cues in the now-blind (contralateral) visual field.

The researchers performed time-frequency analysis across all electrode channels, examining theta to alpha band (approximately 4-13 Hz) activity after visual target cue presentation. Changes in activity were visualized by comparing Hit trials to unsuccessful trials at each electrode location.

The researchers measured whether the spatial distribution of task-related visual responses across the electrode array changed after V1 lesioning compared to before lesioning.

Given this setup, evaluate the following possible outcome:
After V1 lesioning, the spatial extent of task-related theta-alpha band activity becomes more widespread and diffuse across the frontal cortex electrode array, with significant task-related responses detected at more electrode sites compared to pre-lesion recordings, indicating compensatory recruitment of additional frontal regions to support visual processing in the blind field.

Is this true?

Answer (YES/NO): NO